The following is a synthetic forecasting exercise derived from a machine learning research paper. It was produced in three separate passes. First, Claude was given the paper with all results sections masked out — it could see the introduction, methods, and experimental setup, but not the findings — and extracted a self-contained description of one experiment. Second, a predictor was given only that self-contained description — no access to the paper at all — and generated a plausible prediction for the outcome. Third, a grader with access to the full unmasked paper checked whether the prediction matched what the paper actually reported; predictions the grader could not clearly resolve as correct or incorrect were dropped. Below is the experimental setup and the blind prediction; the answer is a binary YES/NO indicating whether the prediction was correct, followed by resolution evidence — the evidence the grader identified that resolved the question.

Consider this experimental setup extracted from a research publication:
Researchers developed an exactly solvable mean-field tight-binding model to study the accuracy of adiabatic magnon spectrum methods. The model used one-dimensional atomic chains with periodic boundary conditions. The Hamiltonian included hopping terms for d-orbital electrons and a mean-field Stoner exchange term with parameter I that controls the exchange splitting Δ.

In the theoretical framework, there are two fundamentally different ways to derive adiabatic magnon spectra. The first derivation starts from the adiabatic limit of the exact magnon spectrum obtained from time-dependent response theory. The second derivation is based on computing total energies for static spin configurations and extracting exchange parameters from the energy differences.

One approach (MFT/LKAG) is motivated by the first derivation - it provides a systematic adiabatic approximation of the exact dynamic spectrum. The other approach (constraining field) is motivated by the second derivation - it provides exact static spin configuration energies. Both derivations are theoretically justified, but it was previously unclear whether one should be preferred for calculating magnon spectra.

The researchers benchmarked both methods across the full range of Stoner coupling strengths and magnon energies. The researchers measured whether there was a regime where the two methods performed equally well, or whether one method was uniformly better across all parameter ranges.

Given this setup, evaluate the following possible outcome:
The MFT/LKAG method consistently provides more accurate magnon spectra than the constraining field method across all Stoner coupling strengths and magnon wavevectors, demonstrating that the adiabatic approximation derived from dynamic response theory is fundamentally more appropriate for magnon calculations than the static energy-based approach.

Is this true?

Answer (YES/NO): NO